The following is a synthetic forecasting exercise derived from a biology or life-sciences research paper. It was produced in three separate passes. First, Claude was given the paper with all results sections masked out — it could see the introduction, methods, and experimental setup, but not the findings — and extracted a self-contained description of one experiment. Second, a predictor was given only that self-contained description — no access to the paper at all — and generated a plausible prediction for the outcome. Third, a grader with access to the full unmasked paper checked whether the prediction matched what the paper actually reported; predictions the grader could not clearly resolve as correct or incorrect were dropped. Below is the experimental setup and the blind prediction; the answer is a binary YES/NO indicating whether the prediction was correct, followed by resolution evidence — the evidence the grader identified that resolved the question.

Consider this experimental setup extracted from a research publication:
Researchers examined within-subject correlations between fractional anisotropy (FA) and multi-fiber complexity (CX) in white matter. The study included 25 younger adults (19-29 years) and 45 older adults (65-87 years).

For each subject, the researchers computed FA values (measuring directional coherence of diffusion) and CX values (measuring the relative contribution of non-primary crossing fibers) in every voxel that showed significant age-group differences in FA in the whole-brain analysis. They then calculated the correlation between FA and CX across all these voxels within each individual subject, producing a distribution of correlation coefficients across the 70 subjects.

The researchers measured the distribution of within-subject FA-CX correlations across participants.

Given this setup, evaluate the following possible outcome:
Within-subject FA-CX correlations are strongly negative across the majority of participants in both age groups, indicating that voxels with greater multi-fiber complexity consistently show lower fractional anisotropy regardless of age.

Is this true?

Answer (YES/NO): YES